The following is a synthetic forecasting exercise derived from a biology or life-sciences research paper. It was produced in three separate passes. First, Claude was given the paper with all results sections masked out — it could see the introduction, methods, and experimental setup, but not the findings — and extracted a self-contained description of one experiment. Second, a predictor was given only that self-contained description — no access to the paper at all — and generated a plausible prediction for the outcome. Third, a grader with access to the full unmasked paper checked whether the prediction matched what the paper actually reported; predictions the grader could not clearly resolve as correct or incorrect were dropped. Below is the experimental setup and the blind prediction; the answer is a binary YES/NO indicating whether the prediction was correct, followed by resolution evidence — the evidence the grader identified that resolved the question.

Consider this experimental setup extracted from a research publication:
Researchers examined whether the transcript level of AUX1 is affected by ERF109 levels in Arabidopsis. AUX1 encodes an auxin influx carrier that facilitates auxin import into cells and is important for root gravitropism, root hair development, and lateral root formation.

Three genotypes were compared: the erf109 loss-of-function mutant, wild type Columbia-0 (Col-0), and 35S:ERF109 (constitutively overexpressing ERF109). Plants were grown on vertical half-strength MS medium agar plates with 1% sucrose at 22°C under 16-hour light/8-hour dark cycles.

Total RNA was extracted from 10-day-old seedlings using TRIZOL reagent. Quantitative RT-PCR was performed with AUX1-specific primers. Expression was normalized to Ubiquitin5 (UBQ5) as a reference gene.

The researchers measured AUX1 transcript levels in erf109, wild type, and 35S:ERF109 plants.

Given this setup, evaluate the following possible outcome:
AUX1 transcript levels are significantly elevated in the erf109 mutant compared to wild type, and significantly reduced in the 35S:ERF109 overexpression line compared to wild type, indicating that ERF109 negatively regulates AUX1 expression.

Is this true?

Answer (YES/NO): NO